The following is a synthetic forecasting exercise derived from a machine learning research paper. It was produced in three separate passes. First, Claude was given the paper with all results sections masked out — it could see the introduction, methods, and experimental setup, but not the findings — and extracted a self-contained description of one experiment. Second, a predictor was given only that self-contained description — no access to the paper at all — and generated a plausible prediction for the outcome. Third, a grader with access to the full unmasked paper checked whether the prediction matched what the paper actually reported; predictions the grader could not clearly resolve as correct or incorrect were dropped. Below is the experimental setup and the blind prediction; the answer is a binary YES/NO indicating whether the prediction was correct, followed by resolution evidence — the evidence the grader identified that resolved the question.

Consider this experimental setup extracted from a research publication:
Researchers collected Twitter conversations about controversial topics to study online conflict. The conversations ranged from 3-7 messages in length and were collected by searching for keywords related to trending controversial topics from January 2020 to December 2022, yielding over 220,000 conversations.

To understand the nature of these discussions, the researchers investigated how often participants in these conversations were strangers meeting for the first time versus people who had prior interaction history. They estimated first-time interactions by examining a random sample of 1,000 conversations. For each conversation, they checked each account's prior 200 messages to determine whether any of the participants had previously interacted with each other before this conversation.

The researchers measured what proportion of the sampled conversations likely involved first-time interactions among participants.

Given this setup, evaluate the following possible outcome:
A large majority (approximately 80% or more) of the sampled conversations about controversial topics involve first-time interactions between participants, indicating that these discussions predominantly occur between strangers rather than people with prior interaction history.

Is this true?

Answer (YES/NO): NO